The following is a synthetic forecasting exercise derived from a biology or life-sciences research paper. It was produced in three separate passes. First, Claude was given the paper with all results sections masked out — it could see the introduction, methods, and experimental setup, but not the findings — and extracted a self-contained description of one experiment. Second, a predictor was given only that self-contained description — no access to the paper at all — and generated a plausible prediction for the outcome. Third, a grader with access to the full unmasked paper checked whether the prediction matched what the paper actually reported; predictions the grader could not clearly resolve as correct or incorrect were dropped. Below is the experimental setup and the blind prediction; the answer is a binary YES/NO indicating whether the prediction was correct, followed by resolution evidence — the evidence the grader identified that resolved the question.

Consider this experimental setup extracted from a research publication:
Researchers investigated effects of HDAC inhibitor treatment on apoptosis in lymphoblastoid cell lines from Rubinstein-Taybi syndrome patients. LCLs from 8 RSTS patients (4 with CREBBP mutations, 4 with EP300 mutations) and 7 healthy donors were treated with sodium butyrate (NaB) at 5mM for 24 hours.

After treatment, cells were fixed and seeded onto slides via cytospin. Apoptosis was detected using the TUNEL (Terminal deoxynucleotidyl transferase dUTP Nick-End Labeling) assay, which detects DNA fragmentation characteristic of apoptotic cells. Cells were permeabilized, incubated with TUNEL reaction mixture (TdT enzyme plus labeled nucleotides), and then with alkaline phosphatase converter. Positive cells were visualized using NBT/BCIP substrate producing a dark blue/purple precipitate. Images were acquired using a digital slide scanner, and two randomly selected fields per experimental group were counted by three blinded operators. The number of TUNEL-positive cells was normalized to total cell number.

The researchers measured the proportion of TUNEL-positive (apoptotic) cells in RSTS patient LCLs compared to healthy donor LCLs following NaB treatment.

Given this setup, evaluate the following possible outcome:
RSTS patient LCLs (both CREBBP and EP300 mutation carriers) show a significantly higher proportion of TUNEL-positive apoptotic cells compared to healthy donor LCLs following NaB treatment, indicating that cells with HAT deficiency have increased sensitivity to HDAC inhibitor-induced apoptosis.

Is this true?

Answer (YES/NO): NO